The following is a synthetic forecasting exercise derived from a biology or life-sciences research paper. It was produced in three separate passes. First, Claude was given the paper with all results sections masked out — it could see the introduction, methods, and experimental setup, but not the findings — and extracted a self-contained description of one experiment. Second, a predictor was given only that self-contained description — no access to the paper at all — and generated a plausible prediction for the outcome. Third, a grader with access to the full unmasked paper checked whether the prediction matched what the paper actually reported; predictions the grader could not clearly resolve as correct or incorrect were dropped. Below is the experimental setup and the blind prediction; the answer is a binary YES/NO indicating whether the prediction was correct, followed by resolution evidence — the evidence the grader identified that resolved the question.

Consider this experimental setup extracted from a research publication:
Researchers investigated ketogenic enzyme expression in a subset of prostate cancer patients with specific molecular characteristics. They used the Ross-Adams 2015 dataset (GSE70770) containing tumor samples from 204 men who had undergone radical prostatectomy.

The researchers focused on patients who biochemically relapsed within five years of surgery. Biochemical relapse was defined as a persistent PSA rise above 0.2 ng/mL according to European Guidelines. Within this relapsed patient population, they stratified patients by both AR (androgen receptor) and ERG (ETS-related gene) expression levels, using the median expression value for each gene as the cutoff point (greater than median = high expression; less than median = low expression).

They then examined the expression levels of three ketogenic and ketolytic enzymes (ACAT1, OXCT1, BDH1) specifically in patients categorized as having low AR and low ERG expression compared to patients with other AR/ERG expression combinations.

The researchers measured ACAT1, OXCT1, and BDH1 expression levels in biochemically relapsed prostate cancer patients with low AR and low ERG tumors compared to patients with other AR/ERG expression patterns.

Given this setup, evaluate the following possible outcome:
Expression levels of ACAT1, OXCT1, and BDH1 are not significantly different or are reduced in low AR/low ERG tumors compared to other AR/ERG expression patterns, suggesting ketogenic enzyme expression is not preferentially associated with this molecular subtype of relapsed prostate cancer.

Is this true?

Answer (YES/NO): NO